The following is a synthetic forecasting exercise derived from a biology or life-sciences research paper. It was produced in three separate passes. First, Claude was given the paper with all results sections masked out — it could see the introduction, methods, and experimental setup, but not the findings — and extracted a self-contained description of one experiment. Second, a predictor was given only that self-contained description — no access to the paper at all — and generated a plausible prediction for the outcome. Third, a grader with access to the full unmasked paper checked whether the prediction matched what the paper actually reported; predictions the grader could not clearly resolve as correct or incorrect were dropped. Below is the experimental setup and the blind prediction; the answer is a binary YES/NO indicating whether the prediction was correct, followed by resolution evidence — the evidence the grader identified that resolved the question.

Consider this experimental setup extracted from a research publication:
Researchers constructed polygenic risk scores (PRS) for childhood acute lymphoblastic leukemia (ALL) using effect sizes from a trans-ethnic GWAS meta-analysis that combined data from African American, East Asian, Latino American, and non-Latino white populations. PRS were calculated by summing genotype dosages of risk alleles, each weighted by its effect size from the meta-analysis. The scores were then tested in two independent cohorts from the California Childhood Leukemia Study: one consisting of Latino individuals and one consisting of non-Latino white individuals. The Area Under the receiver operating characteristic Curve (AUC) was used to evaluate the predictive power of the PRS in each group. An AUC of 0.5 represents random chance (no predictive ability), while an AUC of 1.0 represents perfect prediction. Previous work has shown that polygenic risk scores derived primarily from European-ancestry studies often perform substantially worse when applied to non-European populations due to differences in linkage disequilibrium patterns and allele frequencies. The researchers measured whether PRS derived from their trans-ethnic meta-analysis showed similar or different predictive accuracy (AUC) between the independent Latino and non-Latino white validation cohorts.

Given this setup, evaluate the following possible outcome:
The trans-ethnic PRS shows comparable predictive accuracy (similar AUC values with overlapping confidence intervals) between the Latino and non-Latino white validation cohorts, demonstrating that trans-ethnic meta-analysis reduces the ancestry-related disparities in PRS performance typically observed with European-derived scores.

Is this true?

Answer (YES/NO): YES